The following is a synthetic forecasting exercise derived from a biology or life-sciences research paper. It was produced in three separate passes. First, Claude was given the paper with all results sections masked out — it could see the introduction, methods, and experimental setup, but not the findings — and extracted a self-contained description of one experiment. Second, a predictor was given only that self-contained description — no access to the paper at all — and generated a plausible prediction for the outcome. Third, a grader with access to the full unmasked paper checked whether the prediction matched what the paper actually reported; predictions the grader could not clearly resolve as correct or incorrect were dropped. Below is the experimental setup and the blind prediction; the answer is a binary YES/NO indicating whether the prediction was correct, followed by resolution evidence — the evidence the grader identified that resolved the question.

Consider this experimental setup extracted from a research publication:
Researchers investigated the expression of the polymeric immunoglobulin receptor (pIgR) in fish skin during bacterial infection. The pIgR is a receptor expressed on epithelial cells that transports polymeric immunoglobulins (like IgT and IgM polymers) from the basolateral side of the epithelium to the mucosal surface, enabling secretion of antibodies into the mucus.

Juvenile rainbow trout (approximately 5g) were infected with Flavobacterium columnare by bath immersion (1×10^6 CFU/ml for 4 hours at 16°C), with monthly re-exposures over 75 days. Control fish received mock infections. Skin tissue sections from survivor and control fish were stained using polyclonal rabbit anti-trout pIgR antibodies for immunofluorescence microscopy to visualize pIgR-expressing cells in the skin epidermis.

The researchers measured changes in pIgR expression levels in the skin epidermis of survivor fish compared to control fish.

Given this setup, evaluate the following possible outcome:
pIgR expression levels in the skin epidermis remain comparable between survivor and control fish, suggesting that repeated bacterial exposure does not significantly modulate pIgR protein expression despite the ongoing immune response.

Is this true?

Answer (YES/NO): NO